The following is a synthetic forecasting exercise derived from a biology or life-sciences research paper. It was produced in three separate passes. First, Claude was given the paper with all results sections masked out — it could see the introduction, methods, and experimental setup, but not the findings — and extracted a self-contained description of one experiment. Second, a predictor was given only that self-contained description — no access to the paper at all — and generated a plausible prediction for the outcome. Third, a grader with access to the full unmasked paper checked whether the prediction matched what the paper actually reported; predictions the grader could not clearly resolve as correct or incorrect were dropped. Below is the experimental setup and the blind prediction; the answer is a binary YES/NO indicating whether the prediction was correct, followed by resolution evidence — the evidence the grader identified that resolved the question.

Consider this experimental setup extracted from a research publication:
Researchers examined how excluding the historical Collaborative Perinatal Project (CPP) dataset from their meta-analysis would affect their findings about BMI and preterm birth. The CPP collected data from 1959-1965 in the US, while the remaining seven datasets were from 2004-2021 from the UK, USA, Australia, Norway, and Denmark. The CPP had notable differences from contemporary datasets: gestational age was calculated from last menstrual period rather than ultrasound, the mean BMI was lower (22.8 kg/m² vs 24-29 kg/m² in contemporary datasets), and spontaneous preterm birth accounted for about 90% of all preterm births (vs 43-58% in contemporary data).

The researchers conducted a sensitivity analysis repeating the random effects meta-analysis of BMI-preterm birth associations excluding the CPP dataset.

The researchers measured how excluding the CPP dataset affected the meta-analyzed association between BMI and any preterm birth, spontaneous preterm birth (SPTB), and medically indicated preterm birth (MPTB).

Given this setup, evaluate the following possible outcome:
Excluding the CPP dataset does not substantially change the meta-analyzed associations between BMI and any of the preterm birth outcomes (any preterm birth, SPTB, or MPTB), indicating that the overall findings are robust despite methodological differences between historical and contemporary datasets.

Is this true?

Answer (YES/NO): YES